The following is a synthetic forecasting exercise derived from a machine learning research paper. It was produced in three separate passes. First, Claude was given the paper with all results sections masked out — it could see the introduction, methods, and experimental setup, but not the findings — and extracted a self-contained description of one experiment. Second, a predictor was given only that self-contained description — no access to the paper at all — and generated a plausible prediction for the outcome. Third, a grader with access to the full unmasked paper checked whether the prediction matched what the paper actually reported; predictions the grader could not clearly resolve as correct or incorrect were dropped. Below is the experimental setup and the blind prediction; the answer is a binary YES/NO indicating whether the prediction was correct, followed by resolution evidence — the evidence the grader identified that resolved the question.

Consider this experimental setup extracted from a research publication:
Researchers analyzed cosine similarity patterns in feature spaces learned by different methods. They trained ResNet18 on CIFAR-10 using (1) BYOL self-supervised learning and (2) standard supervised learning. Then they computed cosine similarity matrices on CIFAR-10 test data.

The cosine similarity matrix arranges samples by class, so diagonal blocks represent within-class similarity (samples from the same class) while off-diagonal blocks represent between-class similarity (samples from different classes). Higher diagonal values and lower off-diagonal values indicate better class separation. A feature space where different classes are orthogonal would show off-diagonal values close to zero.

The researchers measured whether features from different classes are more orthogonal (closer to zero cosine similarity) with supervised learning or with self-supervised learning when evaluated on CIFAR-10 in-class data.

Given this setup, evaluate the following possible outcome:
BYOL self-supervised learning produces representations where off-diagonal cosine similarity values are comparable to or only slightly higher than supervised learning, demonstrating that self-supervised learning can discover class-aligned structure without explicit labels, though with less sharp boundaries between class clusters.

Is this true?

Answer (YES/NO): NO